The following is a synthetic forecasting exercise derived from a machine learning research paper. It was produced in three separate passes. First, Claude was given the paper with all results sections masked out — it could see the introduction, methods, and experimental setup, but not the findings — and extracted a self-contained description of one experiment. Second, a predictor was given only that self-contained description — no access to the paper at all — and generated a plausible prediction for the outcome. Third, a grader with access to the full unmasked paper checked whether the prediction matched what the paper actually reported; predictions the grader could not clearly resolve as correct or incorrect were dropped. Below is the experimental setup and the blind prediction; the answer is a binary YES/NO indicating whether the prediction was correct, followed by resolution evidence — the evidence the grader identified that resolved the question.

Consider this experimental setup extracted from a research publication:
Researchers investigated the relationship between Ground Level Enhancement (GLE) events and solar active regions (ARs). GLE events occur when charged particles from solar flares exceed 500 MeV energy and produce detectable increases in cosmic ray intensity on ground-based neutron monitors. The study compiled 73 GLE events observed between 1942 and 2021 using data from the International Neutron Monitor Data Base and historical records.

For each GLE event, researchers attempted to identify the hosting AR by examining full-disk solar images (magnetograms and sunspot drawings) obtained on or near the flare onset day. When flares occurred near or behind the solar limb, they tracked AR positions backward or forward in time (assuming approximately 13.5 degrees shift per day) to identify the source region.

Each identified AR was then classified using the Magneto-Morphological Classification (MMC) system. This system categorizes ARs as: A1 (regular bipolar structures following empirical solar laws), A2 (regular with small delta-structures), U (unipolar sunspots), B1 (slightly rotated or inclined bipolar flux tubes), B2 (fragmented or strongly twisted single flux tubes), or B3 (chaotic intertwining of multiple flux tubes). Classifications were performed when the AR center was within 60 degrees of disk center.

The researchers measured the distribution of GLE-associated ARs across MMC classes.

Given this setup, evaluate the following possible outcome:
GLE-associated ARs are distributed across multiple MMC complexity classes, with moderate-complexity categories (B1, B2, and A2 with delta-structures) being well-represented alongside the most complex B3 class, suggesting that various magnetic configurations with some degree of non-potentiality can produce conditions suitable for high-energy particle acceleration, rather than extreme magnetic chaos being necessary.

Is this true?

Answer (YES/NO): NO